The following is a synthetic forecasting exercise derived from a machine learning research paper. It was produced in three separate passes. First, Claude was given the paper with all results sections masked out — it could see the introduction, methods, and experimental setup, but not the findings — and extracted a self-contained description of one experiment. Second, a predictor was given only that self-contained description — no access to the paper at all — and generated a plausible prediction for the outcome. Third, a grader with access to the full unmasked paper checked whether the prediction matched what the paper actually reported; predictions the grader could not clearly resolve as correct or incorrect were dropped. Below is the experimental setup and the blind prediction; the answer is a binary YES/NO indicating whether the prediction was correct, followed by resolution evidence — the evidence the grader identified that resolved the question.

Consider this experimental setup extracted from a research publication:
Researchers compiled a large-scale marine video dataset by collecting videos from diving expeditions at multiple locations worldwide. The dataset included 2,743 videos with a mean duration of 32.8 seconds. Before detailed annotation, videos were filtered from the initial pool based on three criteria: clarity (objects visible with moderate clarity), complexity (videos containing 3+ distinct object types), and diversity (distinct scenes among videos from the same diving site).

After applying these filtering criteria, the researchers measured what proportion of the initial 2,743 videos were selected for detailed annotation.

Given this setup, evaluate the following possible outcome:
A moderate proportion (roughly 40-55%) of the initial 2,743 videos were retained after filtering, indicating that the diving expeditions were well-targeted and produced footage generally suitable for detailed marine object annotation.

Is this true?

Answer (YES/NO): NO